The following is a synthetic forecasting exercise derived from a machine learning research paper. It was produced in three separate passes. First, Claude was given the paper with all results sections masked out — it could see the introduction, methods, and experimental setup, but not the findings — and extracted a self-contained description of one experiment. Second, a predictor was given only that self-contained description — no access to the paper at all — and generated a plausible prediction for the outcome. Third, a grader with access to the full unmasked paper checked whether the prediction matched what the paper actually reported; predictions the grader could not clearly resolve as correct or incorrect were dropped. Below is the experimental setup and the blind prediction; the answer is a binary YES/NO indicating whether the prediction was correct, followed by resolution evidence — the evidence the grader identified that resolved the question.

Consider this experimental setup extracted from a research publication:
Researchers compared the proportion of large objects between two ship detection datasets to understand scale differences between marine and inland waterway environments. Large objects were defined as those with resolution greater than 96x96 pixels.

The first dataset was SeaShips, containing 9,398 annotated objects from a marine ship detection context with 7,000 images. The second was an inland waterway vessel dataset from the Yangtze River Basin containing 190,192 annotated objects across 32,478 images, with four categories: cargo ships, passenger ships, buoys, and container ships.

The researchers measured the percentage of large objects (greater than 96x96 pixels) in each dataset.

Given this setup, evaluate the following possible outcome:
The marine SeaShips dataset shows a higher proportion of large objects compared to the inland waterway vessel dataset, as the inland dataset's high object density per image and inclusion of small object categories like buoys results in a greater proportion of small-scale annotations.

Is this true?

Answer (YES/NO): YES